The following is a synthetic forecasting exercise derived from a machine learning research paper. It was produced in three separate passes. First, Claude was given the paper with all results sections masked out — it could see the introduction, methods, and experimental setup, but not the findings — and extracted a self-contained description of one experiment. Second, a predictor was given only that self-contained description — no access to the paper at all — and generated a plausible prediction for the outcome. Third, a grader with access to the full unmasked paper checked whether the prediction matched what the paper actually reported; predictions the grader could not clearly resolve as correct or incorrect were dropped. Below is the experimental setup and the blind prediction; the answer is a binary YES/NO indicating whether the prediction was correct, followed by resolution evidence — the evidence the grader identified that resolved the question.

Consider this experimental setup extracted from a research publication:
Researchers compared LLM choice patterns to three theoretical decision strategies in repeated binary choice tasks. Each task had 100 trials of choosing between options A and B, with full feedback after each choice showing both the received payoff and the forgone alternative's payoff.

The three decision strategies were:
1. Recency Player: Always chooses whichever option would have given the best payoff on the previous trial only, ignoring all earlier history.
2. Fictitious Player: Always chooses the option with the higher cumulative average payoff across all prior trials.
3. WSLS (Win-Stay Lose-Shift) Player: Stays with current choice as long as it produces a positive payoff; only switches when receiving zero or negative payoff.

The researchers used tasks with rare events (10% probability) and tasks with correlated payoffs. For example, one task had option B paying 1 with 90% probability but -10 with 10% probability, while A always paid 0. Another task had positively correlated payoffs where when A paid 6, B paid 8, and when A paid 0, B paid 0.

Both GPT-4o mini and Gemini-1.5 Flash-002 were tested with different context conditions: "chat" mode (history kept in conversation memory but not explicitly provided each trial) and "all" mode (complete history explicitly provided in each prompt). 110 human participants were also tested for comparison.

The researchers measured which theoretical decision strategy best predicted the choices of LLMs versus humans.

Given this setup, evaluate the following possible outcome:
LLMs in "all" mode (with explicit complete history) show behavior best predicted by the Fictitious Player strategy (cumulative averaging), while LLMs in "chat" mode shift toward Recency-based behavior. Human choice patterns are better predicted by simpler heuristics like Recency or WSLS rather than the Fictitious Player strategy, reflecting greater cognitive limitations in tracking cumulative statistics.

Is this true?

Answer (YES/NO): NO